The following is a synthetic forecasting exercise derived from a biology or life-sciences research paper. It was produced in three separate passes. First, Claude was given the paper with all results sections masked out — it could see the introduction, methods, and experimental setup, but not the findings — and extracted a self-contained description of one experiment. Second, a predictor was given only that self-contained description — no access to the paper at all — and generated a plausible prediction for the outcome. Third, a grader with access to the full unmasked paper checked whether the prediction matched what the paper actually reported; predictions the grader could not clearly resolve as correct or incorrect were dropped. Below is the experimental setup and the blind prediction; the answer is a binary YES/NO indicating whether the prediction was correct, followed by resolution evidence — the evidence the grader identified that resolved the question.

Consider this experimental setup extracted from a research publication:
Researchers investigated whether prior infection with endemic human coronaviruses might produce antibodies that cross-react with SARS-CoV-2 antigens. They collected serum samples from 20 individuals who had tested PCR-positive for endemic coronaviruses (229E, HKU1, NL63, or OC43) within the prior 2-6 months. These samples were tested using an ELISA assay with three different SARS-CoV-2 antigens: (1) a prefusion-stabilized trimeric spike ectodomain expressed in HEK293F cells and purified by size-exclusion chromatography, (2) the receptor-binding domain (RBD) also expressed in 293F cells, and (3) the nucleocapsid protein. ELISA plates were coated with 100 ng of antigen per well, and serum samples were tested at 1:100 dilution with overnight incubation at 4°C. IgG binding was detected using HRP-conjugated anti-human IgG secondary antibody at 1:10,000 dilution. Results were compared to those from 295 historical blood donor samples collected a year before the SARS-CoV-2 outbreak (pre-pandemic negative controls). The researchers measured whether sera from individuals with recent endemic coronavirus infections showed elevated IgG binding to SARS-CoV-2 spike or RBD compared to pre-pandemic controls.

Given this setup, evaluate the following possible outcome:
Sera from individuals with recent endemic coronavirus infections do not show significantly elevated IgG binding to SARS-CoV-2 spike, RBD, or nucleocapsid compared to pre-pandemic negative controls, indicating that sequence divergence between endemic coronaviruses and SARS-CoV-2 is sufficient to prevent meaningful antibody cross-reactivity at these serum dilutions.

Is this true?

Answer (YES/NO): YES